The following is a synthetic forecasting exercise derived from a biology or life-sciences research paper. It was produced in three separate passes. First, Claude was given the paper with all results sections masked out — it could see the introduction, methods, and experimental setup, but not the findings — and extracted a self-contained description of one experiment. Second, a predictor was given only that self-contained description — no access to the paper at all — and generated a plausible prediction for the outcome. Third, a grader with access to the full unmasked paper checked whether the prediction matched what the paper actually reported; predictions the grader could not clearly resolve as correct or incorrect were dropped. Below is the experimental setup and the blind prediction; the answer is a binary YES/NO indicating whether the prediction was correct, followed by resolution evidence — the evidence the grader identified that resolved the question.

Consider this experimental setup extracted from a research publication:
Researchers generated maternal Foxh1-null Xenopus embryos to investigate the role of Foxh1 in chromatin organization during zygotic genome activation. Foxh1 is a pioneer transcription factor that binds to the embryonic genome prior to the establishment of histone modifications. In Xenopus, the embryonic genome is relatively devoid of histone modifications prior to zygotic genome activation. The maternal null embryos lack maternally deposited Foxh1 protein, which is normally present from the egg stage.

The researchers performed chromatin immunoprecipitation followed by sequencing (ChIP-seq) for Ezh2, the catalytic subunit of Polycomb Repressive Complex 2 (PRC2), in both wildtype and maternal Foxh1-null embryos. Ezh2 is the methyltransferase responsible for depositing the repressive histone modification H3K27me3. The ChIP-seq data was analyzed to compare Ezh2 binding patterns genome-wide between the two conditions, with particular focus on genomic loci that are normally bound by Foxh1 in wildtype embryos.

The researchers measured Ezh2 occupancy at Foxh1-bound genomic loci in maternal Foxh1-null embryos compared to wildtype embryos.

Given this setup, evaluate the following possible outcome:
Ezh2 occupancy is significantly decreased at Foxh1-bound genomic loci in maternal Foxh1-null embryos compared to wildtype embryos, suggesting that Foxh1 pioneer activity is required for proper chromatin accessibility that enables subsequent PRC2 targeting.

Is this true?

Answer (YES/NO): YES